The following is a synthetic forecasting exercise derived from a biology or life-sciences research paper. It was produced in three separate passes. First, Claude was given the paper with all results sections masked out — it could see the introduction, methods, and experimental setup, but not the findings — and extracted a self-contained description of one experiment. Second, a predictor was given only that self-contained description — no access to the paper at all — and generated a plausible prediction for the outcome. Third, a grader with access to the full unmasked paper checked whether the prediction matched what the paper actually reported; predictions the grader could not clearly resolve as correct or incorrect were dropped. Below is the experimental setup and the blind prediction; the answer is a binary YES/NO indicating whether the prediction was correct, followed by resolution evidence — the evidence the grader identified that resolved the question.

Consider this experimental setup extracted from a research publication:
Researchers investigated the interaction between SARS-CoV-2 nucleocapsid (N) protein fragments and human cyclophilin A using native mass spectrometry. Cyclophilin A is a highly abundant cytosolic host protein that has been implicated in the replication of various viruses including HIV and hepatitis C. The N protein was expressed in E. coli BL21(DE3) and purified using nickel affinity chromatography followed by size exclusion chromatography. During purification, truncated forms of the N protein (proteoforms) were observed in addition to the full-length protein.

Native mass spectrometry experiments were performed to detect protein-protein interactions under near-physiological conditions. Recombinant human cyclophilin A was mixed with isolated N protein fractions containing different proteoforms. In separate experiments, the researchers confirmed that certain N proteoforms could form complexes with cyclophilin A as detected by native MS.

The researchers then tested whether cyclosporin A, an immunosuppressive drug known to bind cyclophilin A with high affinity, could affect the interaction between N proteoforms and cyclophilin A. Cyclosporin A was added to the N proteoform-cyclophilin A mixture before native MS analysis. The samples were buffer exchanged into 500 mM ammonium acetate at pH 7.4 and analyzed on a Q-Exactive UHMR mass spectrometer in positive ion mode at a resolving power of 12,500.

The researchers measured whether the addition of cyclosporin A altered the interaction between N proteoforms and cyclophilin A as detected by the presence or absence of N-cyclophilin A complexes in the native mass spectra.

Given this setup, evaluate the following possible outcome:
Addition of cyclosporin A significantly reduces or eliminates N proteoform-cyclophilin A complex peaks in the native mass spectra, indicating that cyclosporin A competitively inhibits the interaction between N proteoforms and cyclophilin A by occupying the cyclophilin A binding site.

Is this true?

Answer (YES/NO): YES